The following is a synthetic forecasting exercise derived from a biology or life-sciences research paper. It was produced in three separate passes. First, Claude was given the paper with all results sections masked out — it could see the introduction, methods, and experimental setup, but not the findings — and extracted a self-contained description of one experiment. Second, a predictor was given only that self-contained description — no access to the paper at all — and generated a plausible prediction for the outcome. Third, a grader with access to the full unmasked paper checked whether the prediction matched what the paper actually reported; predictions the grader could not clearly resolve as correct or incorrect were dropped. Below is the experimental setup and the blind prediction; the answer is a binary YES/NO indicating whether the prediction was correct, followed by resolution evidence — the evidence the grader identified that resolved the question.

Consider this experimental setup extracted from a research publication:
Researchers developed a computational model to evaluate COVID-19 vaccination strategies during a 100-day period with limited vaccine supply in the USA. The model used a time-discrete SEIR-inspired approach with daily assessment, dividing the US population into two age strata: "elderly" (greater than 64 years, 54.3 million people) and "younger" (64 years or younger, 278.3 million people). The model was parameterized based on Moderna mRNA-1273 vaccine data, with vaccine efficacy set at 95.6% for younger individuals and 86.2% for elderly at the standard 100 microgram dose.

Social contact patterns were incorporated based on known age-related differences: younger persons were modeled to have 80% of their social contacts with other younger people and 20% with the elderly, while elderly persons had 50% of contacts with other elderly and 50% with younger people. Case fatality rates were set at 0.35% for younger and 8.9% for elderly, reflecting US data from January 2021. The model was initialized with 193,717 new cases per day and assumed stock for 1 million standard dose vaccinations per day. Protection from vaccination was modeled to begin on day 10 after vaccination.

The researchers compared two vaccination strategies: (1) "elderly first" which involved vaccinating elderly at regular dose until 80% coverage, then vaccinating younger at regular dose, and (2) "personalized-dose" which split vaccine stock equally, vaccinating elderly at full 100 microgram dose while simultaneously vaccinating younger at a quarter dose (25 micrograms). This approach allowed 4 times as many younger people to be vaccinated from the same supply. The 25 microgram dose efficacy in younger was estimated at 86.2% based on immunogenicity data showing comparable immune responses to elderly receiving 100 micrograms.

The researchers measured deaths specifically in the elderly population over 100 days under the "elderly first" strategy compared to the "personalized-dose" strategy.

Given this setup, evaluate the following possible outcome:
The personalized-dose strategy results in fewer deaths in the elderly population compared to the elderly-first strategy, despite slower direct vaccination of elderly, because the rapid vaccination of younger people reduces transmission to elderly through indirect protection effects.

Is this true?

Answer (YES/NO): YES